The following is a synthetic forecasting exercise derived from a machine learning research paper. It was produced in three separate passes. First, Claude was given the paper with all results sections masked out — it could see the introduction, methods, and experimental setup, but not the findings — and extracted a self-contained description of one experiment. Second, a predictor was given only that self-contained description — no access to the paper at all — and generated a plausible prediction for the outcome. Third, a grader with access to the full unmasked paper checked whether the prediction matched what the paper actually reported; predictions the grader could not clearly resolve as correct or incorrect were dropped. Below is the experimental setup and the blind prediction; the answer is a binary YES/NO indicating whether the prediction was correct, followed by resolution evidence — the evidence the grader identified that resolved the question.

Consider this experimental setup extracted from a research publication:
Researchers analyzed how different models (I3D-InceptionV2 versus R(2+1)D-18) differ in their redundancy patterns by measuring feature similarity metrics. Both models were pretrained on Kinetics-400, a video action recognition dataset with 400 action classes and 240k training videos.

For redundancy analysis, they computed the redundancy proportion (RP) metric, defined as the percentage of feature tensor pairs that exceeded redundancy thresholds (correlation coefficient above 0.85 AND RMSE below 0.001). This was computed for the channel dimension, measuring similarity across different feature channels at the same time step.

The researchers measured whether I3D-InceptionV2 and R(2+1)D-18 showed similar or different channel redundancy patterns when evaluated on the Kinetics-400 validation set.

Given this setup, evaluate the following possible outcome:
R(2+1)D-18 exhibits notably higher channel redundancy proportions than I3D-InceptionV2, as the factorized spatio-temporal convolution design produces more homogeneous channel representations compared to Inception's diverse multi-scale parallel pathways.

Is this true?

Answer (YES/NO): NO